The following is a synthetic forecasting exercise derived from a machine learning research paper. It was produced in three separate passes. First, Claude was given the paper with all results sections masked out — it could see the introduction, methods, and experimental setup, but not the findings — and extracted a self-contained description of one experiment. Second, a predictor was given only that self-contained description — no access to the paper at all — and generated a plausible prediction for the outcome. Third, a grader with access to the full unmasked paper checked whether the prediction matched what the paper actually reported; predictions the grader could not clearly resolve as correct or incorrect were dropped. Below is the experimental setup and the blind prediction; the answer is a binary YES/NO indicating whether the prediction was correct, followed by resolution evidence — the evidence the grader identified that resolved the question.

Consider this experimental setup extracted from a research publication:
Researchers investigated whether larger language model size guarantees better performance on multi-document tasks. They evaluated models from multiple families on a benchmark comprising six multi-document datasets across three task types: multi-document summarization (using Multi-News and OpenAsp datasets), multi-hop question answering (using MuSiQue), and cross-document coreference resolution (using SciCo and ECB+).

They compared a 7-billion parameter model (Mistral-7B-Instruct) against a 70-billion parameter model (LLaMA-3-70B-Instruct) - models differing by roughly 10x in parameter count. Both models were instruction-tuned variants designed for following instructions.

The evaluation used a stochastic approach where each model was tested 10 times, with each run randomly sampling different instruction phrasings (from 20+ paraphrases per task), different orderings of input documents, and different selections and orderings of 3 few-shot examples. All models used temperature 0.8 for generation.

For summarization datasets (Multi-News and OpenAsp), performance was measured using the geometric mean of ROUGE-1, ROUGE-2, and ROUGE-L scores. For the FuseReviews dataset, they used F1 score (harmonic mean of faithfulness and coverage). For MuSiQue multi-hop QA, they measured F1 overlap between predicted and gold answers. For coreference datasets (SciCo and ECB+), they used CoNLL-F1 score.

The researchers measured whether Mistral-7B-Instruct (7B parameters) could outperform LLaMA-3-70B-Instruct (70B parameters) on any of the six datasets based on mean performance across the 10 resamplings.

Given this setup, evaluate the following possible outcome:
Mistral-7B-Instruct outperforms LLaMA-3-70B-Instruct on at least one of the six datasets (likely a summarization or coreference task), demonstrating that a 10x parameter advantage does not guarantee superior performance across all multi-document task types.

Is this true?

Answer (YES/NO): YES